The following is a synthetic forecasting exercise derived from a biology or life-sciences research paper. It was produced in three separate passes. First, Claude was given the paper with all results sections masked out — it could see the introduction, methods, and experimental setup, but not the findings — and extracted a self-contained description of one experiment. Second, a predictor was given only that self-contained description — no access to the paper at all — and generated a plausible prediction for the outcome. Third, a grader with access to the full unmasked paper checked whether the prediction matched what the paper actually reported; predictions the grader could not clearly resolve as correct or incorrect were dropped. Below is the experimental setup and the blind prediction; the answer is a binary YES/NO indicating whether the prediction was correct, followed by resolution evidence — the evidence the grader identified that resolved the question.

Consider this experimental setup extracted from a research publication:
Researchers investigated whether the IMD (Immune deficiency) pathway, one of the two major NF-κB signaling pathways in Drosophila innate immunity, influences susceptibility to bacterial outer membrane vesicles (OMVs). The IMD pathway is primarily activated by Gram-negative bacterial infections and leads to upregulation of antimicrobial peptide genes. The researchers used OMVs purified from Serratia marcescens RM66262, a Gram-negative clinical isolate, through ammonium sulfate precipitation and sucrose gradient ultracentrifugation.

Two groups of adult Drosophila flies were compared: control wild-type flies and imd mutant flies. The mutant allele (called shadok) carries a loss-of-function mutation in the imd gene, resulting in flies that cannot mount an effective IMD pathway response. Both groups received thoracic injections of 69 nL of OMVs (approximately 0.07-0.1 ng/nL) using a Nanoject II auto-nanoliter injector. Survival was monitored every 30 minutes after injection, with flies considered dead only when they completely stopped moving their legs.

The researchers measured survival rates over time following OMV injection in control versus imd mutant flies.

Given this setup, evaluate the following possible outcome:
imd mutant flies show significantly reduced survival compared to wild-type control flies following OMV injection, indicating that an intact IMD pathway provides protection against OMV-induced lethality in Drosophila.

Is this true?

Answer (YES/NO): YES